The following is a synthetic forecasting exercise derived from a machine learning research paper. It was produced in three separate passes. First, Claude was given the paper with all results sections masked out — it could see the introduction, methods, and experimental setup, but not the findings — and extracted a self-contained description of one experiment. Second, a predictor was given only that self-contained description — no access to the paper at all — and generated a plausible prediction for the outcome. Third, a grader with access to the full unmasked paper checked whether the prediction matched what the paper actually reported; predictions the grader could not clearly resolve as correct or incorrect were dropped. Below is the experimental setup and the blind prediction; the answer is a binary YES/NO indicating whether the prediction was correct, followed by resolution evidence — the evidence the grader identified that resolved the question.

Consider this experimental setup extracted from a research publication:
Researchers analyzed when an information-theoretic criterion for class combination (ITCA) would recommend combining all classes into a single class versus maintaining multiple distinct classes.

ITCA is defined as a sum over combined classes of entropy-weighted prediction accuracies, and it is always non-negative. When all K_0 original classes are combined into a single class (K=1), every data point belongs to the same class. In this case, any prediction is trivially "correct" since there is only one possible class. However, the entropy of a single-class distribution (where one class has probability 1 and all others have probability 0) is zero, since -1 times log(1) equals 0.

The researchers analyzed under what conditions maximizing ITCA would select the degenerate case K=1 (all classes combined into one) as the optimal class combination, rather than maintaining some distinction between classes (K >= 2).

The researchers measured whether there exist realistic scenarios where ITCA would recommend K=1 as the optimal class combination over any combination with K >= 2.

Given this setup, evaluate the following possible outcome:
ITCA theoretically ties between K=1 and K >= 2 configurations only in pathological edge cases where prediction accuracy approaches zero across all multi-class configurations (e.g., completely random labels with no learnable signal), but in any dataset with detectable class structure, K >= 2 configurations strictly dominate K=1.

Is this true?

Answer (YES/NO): YES